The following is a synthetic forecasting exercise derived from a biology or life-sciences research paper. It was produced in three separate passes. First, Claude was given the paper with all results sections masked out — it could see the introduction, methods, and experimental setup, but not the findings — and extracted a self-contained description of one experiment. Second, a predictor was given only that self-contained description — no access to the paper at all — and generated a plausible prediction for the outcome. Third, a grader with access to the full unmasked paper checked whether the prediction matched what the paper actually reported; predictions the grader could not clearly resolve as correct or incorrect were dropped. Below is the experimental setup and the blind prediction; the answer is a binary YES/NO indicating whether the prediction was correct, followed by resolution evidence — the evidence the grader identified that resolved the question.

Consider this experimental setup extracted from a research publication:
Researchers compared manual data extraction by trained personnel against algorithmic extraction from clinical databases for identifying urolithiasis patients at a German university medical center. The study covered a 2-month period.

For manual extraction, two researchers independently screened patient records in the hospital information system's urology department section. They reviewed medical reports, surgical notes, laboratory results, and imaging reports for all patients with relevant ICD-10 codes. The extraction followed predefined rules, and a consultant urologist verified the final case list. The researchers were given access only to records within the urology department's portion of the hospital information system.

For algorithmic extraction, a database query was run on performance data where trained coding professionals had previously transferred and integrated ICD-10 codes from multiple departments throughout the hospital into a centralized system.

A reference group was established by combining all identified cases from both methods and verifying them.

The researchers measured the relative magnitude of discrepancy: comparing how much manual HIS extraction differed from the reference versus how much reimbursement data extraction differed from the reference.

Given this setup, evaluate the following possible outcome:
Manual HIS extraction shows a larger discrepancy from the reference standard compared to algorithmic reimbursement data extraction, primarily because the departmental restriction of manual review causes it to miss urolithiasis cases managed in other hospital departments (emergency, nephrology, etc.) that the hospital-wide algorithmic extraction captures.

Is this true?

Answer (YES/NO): NO